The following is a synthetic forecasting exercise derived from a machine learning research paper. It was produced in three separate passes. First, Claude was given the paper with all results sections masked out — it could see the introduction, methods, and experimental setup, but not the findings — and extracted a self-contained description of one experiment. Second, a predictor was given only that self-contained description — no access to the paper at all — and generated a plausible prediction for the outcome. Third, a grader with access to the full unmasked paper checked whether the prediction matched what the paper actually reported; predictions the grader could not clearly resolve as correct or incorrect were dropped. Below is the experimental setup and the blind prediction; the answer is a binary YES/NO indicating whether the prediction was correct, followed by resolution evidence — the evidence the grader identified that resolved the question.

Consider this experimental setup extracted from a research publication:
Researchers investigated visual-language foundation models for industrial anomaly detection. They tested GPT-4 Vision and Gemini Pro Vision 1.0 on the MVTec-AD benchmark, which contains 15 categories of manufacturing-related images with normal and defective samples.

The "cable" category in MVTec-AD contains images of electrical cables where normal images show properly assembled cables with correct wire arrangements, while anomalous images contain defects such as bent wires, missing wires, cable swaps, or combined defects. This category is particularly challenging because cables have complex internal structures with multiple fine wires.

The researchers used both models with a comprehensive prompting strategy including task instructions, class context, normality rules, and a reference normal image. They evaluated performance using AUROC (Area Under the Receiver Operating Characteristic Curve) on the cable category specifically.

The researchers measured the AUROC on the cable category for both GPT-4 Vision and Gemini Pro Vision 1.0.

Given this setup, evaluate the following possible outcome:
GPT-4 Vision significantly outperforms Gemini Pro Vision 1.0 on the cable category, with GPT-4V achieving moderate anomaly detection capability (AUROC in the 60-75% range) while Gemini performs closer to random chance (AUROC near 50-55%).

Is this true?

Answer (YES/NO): NO